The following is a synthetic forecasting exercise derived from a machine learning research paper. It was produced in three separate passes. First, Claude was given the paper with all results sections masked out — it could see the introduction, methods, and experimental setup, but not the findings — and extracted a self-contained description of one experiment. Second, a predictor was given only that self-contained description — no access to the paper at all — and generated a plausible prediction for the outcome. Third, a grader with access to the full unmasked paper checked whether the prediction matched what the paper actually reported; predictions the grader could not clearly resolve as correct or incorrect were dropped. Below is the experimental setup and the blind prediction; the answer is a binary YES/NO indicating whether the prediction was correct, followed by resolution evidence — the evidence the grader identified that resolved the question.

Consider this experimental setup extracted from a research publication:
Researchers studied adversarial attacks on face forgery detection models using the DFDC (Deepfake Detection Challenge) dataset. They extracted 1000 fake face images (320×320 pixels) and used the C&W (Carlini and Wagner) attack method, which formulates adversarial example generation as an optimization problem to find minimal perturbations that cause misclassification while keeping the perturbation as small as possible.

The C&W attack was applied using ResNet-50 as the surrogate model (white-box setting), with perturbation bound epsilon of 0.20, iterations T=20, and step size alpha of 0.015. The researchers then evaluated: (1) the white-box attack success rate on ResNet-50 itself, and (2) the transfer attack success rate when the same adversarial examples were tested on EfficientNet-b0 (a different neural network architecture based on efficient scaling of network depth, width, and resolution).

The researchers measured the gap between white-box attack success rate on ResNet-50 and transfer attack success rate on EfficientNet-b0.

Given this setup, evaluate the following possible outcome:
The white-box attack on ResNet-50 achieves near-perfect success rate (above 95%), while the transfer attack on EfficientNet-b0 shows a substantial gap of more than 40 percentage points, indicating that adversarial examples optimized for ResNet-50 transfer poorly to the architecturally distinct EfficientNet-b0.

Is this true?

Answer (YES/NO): NO